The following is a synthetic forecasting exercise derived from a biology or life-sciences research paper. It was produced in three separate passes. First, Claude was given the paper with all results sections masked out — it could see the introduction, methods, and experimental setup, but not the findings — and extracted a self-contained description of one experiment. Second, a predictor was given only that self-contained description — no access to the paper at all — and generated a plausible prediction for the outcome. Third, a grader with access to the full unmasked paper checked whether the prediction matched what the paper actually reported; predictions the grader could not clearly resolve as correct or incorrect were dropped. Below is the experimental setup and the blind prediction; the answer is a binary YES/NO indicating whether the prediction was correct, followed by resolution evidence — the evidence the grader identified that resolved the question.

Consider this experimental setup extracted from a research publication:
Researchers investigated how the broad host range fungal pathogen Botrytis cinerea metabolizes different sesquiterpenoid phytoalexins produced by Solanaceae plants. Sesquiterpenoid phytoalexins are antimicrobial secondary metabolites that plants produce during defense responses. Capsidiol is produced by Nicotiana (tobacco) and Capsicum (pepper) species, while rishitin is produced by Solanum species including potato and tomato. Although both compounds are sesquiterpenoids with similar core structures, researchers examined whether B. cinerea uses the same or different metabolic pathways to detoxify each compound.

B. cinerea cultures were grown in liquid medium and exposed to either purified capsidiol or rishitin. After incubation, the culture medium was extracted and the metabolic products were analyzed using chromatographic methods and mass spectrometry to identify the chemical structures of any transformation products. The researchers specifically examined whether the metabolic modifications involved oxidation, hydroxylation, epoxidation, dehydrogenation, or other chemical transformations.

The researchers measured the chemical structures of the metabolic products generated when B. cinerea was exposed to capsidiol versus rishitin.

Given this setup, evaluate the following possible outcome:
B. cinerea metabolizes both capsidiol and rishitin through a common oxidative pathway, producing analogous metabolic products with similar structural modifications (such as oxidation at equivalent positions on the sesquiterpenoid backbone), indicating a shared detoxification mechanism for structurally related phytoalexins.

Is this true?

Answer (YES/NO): NO